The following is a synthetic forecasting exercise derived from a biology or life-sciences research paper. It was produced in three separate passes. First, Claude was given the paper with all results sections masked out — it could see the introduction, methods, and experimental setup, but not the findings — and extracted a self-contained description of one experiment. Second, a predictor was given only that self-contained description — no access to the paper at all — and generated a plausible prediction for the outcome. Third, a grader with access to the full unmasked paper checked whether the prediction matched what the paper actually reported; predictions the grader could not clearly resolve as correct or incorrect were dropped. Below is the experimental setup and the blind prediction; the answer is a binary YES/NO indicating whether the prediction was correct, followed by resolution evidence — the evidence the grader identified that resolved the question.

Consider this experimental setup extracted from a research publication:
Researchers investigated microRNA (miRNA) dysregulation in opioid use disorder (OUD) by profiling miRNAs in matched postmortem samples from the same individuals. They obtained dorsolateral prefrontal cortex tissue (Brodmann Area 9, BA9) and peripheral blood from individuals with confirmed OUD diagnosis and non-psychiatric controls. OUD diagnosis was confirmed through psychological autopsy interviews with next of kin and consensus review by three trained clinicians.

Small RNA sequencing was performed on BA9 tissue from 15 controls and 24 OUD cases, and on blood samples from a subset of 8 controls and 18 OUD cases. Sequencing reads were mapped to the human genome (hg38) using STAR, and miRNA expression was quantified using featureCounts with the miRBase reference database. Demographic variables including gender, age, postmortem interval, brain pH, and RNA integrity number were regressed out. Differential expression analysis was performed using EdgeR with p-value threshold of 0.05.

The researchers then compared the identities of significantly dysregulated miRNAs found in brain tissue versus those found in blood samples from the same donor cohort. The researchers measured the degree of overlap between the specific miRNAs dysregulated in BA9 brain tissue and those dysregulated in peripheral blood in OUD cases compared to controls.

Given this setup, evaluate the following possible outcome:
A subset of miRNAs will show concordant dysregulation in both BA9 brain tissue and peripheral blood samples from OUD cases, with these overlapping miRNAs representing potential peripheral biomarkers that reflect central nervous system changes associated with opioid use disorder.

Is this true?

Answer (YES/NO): NO